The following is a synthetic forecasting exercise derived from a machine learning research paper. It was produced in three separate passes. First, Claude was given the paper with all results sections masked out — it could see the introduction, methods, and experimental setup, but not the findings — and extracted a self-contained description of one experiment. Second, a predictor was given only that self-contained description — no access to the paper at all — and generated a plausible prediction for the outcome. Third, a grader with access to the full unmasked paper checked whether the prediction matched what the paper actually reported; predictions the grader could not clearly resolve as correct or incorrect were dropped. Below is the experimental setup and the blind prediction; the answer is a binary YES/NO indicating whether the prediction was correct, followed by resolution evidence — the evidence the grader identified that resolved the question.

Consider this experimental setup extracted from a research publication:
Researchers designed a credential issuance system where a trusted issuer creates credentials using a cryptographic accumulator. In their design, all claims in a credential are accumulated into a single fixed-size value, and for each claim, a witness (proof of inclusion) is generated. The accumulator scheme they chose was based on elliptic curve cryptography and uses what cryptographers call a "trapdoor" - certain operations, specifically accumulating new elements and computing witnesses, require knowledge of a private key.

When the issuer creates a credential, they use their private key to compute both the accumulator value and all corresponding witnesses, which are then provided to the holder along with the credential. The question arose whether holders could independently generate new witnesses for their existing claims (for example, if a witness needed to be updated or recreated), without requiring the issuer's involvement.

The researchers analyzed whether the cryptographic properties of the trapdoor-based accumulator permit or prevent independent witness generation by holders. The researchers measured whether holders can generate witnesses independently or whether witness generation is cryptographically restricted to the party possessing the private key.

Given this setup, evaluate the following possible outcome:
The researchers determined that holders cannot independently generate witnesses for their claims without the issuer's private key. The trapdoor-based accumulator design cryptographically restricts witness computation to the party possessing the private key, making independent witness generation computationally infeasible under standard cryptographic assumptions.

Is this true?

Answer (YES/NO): YES